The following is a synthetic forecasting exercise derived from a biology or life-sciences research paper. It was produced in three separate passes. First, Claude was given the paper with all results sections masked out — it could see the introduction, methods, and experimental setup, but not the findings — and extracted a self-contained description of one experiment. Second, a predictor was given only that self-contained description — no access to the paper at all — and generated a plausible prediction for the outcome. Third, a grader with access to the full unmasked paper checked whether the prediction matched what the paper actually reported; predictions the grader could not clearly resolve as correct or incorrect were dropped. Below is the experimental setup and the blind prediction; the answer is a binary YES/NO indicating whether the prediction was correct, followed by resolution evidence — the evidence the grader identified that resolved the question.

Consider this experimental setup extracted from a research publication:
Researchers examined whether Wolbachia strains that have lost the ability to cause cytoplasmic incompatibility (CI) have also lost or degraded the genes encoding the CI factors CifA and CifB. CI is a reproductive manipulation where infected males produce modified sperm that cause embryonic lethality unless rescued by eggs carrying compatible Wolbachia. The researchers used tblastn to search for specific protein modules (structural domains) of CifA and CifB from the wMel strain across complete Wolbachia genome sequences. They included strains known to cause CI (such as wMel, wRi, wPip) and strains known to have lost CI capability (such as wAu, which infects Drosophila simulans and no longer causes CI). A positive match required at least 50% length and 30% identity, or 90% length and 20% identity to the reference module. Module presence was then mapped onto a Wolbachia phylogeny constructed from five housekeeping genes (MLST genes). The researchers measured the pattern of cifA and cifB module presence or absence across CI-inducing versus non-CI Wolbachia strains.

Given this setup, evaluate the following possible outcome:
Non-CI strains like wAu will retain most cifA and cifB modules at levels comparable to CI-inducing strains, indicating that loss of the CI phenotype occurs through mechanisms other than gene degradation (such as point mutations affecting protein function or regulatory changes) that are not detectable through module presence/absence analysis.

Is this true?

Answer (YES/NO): NO